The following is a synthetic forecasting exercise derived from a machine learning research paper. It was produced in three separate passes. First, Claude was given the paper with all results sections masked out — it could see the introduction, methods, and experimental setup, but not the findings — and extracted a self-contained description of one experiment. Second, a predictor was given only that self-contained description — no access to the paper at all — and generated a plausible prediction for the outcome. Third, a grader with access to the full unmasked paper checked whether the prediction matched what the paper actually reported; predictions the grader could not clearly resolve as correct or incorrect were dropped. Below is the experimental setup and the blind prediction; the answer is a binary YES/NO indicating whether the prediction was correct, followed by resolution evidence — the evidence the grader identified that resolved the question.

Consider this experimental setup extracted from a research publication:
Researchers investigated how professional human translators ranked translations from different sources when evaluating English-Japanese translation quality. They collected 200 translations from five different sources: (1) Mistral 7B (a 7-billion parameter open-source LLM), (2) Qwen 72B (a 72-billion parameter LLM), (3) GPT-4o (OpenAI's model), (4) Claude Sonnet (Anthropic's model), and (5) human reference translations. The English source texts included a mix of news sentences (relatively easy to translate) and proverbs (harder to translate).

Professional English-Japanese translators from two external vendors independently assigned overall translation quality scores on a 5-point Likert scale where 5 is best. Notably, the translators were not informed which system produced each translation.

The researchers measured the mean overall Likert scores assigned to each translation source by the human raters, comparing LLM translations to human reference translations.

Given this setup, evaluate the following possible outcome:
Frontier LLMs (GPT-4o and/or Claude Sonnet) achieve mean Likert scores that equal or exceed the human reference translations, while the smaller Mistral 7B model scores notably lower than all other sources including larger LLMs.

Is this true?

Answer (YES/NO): YES